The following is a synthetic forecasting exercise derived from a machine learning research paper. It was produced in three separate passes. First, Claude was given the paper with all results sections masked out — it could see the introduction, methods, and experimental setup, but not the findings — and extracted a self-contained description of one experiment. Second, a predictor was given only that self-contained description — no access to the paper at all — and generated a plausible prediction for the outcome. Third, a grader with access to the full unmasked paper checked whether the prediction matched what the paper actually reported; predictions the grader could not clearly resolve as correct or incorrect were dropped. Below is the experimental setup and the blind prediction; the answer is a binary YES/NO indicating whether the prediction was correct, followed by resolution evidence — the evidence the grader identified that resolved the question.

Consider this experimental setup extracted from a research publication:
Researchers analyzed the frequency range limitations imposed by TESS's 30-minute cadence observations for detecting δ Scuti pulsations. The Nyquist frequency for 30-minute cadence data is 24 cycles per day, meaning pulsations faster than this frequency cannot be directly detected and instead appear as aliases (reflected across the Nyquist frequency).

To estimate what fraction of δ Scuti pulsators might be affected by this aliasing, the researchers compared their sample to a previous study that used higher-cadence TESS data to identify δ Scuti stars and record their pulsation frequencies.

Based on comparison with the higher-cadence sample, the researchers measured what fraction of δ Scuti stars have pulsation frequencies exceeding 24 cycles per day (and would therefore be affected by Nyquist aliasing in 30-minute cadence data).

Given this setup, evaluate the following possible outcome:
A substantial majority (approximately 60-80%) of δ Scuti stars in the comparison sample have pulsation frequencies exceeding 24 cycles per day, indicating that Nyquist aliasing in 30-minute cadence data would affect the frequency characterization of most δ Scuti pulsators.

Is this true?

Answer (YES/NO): NO